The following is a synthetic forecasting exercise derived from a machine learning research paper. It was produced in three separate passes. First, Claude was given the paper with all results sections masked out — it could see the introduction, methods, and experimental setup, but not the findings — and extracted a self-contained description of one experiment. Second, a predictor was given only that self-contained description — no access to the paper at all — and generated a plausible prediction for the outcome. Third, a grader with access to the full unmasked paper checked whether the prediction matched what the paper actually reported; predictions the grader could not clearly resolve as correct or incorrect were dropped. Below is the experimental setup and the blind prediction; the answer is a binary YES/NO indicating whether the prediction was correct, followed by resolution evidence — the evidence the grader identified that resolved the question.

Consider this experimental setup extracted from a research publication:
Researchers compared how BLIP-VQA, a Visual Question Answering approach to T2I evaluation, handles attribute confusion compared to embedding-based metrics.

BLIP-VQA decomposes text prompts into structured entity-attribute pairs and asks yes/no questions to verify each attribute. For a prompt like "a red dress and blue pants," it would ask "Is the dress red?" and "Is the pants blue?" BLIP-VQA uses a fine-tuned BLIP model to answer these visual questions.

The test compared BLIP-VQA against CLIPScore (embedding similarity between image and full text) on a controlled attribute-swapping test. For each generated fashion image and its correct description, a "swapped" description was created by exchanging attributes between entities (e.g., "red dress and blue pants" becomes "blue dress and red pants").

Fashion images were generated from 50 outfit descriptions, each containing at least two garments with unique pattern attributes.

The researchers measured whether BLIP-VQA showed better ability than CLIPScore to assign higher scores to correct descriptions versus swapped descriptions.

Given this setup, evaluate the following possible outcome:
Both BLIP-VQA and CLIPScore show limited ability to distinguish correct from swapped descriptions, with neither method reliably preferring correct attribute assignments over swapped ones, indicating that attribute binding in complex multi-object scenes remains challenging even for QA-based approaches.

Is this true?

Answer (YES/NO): NO